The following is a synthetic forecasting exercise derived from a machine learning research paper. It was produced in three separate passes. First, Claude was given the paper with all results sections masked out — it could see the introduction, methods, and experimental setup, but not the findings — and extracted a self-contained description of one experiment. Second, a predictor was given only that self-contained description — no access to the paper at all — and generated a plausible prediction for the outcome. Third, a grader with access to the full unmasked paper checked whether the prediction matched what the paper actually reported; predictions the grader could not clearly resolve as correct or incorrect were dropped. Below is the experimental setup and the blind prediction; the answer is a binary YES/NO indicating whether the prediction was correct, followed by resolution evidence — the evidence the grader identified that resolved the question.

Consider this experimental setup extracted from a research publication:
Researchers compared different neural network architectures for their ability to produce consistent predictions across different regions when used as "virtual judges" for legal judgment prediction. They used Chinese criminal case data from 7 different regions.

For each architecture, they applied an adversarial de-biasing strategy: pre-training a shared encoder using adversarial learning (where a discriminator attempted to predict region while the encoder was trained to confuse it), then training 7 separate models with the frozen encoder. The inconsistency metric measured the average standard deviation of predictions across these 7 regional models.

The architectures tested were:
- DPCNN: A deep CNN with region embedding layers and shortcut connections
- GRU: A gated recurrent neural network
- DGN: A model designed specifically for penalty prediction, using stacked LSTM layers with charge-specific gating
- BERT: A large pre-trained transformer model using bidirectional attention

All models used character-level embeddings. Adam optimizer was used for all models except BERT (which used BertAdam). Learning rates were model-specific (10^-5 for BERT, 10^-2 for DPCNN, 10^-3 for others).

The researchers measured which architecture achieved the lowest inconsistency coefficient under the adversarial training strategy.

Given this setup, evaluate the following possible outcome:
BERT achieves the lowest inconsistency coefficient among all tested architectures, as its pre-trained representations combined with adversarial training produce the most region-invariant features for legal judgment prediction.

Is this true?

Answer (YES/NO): NO